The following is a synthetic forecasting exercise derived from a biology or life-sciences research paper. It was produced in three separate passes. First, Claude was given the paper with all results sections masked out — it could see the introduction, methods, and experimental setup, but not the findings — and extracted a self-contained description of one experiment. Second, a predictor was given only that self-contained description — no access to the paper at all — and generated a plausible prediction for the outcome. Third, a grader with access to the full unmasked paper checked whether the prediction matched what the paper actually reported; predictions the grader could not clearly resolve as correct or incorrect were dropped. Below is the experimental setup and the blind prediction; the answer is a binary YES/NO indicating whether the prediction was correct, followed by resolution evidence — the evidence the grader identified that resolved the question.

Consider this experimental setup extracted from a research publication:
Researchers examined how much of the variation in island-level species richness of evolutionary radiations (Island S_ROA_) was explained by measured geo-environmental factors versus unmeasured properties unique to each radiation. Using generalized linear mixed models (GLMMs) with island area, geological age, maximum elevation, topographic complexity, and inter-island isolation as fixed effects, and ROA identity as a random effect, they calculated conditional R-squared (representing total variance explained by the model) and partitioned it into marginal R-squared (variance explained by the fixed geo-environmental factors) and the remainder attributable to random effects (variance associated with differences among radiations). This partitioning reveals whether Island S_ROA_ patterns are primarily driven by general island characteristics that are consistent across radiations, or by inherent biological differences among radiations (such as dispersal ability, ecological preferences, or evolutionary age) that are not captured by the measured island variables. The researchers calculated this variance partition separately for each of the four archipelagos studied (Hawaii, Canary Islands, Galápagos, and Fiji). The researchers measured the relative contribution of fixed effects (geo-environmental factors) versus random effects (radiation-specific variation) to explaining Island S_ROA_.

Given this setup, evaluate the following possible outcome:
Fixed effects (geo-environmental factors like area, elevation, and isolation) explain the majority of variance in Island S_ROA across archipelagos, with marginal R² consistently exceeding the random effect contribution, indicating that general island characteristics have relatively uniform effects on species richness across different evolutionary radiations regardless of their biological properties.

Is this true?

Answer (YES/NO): NO